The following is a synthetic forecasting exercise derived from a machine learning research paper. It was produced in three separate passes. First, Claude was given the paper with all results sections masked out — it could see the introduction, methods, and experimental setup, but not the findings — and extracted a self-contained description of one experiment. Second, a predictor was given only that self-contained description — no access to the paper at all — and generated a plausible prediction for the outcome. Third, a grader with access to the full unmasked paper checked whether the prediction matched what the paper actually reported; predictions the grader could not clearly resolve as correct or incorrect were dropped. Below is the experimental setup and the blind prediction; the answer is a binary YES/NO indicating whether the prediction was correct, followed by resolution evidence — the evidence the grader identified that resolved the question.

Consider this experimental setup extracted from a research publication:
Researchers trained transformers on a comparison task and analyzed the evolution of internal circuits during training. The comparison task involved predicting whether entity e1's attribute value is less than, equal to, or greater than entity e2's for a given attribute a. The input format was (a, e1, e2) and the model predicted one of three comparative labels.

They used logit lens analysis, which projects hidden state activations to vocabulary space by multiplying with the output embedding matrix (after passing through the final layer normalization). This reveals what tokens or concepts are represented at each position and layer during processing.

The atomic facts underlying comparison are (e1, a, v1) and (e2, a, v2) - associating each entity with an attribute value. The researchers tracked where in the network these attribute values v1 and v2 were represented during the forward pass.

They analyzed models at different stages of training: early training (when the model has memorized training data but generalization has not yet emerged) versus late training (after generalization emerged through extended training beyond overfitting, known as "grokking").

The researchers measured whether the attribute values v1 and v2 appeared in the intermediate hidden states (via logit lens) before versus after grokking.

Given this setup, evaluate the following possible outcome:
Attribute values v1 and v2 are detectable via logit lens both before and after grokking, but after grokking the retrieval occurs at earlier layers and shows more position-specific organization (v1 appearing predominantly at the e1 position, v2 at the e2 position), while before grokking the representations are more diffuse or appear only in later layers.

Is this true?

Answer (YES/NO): NO